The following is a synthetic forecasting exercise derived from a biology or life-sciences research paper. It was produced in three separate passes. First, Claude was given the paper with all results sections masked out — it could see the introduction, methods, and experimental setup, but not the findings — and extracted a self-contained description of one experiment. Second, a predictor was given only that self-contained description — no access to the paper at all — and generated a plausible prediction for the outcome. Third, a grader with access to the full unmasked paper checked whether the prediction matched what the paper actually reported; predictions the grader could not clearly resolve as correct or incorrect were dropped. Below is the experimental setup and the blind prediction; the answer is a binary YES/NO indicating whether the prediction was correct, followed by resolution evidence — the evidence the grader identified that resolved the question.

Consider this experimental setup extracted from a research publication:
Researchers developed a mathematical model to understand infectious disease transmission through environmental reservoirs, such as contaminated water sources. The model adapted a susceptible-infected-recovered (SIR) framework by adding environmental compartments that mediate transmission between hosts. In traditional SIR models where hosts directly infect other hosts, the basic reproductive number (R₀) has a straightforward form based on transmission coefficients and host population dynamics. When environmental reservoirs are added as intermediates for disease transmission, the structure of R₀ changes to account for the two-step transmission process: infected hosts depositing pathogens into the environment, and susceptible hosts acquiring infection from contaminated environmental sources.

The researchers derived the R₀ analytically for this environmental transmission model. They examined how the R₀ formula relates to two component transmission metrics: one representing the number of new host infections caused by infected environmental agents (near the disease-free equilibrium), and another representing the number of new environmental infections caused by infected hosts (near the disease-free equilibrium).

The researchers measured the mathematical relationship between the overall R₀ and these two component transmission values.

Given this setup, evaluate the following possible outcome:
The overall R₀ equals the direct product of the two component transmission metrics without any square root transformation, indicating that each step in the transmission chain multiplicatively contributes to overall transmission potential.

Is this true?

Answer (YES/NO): NO